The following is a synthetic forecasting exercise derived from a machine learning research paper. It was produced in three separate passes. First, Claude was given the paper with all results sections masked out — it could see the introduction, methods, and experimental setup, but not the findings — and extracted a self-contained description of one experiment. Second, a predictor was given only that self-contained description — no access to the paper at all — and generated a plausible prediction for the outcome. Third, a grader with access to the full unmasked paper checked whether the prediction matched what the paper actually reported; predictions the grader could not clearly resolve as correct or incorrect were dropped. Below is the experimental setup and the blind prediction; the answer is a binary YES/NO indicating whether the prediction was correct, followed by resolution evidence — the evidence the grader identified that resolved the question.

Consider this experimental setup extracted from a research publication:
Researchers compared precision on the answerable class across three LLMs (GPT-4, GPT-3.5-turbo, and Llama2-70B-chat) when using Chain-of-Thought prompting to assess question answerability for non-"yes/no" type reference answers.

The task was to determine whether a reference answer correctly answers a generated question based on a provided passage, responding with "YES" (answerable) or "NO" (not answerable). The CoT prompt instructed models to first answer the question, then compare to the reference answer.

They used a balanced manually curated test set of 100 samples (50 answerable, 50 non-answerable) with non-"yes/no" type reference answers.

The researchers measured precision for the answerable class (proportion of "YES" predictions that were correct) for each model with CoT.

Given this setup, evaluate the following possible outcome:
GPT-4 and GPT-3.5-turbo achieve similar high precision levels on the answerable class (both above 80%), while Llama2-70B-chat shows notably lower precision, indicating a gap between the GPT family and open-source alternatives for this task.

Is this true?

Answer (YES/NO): YES